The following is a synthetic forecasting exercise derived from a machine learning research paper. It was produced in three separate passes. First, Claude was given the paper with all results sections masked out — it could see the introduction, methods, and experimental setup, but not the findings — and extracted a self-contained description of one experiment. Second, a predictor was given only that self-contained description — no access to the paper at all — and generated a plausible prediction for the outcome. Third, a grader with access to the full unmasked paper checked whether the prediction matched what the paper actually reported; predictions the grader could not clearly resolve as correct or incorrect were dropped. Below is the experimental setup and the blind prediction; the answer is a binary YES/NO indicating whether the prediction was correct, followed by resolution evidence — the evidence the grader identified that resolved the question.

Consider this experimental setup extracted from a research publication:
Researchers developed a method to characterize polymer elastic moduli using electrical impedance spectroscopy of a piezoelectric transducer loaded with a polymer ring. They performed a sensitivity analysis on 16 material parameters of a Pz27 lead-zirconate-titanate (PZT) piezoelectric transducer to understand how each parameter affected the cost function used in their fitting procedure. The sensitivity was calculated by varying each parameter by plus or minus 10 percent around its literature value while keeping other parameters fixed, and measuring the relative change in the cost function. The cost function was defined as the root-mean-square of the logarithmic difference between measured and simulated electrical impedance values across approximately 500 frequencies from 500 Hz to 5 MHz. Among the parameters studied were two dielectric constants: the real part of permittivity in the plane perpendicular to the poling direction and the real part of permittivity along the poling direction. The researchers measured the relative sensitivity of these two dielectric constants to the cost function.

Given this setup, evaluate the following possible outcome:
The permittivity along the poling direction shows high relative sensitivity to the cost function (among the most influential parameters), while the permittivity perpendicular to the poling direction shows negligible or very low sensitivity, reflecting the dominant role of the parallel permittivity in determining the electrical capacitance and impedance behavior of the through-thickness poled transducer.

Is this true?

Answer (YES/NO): YES